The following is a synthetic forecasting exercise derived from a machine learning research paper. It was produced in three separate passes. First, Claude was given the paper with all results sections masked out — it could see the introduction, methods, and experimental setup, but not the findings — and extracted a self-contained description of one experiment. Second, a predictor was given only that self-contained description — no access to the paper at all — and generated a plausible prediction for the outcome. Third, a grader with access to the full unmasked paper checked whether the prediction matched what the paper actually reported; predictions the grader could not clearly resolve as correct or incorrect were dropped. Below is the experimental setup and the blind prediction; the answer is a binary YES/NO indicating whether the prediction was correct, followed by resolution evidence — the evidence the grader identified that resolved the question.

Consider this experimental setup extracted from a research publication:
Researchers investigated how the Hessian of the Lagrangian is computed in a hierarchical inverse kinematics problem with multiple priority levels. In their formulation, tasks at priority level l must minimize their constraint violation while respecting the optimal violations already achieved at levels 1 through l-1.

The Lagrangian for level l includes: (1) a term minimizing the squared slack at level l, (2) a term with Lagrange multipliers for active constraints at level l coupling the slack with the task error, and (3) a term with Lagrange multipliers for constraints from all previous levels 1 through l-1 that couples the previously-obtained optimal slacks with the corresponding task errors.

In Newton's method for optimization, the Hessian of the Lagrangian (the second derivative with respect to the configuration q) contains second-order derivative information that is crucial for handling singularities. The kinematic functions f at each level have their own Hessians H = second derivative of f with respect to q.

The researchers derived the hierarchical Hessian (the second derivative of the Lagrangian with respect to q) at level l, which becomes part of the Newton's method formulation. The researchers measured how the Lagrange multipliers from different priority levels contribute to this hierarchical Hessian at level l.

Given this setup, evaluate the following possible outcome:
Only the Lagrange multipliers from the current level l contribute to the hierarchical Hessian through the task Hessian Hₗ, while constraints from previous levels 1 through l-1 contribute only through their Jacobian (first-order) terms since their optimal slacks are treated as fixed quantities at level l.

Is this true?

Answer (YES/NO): NO